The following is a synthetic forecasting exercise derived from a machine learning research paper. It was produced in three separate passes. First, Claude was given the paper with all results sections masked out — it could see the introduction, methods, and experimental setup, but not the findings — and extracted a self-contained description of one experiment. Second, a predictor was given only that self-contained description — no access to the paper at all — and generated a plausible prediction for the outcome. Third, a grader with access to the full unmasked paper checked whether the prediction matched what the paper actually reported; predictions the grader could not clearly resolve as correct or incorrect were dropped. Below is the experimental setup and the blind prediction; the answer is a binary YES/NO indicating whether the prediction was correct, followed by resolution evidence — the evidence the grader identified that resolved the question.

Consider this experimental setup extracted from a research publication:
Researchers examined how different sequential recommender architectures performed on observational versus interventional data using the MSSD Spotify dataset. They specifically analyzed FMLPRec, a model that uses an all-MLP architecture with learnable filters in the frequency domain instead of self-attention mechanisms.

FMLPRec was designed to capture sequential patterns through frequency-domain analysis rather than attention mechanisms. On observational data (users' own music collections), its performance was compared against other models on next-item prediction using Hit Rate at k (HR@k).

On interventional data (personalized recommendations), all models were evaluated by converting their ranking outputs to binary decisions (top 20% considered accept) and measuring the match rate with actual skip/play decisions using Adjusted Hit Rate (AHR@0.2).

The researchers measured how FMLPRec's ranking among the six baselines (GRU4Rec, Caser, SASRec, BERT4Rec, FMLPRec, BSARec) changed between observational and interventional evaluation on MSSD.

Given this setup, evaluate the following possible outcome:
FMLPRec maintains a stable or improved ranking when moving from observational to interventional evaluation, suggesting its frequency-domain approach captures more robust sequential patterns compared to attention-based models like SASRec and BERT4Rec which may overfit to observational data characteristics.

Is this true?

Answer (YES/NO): NO